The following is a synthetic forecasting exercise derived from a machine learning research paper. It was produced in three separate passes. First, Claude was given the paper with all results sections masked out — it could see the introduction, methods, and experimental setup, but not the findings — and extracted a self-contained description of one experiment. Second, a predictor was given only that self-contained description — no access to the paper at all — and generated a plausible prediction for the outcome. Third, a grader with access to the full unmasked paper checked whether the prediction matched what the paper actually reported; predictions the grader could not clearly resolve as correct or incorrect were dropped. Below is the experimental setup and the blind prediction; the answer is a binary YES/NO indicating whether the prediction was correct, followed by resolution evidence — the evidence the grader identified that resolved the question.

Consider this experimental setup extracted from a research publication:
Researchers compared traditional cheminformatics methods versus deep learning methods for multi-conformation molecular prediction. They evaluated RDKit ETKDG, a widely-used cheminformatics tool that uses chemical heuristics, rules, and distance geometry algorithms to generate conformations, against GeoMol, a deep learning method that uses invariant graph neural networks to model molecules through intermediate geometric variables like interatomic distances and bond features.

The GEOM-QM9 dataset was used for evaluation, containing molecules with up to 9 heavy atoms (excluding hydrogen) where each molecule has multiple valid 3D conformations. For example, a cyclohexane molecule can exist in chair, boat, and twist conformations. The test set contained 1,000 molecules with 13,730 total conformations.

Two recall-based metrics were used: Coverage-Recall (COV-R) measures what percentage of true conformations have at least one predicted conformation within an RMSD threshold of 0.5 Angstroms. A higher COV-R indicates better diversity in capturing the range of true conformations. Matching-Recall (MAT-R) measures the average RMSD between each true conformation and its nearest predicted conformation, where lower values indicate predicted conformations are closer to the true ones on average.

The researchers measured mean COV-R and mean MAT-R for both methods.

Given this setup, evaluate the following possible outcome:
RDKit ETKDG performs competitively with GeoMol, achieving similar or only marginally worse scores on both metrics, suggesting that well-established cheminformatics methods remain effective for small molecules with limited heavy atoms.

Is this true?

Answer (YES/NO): NO